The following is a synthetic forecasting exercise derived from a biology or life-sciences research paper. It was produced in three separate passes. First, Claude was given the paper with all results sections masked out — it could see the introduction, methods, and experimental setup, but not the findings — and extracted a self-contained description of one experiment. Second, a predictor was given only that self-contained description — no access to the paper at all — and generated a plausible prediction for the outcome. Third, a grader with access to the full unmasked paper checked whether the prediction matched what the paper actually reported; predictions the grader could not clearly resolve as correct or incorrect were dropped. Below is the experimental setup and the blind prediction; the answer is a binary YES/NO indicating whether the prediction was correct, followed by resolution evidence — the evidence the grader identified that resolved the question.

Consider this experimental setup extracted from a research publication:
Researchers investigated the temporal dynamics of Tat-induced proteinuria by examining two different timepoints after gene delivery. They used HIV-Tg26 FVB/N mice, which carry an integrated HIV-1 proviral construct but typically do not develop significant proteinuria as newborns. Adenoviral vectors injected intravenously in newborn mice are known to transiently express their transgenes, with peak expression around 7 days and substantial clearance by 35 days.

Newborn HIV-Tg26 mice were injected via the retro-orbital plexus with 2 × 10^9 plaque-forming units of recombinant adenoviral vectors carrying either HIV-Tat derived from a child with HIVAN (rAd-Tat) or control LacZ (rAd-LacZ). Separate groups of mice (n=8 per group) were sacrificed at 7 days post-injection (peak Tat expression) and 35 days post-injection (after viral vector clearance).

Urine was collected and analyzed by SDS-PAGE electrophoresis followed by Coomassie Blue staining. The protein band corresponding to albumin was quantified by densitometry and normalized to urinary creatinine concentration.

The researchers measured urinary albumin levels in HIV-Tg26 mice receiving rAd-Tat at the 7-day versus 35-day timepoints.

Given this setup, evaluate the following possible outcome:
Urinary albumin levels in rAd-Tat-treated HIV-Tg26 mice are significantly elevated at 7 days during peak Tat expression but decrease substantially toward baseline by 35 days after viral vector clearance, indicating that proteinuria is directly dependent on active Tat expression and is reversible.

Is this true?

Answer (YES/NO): NO